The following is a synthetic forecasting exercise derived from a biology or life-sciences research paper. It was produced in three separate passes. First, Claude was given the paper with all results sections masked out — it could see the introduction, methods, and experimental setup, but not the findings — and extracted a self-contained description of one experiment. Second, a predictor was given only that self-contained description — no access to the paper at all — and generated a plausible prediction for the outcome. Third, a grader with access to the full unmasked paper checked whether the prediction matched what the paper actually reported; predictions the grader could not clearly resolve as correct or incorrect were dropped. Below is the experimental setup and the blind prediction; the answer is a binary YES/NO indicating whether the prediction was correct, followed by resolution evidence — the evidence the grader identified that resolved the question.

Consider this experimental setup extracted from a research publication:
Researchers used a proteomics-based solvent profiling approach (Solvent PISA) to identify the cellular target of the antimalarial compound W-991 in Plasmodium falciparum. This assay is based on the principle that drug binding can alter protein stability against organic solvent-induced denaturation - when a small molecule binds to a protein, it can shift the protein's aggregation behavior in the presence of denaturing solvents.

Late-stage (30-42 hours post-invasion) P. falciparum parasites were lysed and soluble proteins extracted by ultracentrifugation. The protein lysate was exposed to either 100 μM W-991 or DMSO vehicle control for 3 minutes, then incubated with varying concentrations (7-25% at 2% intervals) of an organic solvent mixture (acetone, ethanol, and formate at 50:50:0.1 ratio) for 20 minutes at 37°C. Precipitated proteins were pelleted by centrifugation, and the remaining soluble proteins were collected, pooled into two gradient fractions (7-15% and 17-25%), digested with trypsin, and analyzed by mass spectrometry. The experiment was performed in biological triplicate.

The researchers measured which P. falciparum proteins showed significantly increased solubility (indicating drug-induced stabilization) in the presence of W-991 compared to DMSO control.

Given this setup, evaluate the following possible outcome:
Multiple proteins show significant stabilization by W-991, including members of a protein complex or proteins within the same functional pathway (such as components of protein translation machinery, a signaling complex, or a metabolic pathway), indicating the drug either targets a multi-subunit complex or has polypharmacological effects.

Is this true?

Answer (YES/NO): NO